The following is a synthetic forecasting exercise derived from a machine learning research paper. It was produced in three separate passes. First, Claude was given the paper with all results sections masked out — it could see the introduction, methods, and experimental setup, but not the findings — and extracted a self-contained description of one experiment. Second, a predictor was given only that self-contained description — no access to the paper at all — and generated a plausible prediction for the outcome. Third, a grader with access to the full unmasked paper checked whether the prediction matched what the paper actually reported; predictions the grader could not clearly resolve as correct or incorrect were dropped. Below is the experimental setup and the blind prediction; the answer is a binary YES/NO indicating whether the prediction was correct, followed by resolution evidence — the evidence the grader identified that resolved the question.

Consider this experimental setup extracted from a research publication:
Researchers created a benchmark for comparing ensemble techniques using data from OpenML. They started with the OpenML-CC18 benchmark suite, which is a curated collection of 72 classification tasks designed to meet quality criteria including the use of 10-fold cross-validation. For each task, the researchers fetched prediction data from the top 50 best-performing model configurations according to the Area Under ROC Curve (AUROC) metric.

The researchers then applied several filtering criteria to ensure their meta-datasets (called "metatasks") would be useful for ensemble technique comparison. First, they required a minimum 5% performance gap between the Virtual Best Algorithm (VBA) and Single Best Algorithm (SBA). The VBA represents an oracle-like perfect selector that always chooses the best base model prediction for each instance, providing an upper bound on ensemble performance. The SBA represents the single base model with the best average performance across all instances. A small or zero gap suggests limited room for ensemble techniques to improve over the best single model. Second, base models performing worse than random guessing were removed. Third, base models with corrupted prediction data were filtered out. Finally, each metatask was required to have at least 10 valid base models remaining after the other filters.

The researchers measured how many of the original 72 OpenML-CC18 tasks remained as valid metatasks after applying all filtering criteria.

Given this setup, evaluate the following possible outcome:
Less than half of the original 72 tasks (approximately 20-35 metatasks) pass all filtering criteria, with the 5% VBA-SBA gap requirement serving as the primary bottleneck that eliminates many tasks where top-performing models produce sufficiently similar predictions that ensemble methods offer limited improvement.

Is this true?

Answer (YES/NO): YES